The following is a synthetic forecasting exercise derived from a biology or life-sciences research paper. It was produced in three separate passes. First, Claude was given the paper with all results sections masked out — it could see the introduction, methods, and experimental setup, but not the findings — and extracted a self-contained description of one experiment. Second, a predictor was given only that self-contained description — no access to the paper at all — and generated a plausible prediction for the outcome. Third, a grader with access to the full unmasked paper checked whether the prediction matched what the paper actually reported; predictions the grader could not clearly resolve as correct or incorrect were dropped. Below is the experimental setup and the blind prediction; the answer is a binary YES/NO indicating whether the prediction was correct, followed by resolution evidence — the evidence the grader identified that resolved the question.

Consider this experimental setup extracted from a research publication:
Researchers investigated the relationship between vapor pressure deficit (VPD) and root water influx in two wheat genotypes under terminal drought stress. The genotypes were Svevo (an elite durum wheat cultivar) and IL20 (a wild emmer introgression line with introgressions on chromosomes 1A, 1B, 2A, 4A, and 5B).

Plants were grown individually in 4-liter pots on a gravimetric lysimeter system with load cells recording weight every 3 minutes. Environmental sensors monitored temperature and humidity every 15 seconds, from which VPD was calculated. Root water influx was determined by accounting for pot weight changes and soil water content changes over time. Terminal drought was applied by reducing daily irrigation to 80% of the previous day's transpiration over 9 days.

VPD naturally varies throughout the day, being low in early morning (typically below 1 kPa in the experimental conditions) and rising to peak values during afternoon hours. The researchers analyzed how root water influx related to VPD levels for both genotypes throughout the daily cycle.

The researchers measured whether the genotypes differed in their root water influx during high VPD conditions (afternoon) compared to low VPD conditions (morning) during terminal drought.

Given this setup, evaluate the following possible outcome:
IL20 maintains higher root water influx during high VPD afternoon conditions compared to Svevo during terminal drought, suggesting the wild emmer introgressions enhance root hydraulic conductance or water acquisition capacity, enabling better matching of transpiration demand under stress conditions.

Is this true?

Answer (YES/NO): NO